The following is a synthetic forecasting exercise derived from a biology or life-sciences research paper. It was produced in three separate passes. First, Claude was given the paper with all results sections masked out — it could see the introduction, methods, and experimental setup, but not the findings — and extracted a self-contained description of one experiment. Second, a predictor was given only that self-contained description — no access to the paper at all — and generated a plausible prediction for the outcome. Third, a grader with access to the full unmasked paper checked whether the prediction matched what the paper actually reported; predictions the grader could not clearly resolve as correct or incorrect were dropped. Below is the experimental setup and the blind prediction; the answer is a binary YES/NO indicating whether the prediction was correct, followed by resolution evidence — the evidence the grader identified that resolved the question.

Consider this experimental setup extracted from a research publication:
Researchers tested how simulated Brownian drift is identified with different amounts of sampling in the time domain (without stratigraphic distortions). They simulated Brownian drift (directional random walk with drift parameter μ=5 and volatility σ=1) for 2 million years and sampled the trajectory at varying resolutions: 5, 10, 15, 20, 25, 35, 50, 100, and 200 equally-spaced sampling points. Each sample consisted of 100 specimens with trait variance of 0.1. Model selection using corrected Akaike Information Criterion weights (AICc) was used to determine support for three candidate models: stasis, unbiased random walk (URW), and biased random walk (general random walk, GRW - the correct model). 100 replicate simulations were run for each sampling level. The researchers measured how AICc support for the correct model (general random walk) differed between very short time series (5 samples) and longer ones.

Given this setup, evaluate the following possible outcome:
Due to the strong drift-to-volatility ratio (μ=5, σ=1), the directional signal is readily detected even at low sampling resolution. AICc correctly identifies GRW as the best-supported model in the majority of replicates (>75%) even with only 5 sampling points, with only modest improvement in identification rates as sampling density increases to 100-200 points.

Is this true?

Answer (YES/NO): NO